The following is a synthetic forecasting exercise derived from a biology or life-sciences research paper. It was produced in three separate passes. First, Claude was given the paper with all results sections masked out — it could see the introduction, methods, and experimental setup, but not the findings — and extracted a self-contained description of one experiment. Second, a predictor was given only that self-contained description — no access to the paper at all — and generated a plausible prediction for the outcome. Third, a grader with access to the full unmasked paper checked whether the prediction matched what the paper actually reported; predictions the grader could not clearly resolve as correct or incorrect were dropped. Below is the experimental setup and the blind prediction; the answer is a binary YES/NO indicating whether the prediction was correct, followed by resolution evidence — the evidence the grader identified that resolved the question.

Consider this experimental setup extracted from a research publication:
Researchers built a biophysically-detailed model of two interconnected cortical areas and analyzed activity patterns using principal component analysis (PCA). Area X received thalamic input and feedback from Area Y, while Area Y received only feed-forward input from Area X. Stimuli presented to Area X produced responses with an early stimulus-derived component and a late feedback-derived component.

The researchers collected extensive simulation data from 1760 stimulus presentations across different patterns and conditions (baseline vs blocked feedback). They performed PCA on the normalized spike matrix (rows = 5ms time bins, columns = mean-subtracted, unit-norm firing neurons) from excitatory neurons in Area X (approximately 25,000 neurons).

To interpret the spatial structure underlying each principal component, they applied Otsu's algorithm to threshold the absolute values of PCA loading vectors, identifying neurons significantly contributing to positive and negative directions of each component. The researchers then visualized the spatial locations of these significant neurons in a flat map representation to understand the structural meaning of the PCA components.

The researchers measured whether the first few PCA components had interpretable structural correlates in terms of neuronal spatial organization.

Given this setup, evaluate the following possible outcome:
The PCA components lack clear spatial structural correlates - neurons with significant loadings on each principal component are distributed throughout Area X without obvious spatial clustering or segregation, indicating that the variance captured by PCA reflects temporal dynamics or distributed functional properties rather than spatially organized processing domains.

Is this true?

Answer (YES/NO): NO